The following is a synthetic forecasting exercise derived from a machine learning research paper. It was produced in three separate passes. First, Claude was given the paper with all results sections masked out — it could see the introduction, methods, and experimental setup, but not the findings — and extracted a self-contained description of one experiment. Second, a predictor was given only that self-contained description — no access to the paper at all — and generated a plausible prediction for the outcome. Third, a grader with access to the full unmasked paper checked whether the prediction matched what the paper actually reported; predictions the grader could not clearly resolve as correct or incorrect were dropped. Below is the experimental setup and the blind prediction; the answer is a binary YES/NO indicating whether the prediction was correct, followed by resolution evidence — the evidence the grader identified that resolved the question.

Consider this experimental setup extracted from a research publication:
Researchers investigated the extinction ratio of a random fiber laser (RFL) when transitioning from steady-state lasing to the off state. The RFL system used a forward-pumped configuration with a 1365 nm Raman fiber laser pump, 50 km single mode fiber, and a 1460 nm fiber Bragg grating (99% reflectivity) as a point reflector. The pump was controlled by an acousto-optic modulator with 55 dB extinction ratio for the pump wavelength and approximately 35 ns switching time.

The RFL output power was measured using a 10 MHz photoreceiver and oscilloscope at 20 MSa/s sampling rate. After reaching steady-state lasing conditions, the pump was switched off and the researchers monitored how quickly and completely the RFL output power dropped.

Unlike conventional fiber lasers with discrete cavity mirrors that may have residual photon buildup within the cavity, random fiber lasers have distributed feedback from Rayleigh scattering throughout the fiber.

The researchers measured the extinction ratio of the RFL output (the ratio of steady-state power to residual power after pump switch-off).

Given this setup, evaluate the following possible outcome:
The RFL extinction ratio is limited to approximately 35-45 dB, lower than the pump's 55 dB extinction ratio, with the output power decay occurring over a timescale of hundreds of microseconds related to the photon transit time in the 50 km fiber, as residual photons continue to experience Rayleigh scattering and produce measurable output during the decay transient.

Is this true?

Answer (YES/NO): NO